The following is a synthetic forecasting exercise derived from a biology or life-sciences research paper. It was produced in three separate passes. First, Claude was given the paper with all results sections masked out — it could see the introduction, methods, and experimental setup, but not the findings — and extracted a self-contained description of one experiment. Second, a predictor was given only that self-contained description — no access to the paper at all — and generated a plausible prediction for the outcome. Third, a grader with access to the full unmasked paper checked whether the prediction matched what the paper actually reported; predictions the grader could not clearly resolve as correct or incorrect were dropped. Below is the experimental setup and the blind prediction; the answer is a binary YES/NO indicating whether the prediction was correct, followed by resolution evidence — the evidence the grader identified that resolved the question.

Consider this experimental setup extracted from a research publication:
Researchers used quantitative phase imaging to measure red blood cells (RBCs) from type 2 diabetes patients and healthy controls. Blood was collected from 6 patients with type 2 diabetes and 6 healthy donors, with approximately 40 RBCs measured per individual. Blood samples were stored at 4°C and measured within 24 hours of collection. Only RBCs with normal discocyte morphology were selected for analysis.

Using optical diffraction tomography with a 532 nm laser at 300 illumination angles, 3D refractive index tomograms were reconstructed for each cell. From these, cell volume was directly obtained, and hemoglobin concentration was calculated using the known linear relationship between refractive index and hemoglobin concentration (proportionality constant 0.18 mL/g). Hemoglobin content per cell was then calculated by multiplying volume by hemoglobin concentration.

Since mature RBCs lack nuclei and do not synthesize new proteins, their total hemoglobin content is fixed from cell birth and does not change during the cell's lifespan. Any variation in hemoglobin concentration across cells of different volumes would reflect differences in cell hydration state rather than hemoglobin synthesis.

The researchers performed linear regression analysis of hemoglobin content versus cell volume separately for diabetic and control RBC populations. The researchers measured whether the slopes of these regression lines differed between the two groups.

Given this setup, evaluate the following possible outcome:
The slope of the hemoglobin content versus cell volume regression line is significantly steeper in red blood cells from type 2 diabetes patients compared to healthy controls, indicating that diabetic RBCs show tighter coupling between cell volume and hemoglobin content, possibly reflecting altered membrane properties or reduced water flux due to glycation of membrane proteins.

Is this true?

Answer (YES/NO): NO